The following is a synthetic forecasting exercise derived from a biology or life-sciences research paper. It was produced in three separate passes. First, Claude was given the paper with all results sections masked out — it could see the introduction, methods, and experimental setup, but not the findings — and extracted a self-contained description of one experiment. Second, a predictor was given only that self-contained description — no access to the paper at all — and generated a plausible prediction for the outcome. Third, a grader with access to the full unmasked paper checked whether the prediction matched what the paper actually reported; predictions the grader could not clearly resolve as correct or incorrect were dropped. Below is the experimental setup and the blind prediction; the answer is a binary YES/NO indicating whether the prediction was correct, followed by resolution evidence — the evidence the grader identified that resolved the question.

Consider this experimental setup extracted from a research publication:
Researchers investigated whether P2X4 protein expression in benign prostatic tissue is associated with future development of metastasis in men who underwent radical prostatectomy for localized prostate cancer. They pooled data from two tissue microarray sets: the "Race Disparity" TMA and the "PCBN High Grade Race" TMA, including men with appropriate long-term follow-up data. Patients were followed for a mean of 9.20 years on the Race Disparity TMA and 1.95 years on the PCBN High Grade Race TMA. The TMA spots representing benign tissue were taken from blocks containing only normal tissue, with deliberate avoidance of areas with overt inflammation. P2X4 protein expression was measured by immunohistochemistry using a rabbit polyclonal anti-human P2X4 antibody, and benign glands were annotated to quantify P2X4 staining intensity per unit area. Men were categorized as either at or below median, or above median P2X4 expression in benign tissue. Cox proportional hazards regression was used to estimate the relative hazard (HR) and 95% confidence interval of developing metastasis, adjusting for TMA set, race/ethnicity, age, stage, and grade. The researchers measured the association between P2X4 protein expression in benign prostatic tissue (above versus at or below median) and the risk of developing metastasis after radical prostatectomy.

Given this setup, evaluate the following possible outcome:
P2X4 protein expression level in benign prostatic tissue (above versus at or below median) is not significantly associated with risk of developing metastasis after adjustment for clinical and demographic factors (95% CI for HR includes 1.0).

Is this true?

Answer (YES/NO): NO